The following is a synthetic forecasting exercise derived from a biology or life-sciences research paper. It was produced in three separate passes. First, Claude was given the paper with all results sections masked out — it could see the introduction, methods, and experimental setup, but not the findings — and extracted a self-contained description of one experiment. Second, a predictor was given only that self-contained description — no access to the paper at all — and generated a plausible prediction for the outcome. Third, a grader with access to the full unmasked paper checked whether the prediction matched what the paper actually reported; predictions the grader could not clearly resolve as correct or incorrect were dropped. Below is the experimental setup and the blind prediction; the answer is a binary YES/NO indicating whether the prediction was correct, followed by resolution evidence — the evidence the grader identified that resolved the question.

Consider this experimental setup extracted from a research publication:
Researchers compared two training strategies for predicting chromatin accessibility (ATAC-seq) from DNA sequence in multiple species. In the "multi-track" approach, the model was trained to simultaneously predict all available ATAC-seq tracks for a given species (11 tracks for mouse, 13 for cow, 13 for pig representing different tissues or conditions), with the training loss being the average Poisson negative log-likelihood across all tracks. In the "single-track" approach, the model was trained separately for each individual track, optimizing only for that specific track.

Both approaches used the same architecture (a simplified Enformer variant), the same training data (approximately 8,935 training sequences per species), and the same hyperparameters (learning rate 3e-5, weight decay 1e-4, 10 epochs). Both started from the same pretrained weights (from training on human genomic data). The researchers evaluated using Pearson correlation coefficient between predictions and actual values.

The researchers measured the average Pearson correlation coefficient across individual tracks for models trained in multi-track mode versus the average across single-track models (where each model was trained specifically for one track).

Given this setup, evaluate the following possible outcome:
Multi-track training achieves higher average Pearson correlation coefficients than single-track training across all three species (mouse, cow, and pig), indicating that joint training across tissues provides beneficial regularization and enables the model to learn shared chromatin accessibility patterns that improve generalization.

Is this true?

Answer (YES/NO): NO